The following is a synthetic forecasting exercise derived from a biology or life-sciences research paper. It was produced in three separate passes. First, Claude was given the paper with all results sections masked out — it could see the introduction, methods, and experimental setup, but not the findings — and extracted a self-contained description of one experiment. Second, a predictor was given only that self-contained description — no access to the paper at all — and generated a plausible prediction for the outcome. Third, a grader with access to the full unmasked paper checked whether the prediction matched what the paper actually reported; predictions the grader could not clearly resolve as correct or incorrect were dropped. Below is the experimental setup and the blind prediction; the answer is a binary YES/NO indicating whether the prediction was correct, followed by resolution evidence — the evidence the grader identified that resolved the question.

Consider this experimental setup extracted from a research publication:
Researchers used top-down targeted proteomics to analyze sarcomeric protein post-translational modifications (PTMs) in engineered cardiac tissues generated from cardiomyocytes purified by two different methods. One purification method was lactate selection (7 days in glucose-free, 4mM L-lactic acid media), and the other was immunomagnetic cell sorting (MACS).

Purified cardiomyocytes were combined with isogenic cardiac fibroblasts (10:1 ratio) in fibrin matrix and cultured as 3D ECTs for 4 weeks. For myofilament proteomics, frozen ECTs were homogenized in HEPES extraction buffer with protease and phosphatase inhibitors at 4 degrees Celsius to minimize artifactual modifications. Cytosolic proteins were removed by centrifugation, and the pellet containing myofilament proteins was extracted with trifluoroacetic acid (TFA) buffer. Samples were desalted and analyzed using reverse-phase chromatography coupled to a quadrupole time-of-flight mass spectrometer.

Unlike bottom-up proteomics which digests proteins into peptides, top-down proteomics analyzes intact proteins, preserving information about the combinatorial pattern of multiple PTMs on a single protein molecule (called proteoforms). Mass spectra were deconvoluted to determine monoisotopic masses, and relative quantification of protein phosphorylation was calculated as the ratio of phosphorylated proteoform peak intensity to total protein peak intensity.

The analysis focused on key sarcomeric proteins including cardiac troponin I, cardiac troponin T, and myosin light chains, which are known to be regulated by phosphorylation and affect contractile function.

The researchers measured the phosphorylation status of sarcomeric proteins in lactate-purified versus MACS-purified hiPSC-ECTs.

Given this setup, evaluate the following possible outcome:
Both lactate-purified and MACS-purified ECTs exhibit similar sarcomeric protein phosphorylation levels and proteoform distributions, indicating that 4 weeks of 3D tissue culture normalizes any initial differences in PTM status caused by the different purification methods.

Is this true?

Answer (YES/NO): YES